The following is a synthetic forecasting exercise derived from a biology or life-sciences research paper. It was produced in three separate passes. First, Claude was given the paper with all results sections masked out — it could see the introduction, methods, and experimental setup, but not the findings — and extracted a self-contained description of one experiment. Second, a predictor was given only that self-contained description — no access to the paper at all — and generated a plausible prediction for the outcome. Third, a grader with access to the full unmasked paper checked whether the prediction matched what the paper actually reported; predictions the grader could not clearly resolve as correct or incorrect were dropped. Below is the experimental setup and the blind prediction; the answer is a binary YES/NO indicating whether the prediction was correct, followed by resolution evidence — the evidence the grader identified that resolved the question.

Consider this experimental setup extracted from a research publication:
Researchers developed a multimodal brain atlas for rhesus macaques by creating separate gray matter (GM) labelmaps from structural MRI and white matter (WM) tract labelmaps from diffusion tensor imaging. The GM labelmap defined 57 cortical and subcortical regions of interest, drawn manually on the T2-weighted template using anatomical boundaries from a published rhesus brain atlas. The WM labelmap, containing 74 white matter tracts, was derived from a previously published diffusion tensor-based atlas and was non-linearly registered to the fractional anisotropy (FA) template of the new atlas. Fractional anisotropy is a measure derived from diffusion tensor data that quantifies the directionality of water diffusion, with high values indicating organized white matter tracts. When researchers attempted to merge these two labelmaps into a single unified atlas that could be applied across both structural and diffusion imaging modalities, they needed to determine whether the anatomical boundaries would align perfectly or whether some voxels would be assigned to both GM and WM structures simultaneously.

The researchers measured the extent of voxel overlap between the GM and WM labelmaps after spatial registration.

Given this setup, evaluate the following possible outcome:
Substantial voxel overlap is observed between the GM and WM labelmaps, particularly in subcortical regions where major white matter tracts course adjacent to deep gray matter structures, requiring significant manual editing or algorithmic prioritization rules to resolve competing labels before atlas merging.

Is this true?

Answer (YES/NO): NO